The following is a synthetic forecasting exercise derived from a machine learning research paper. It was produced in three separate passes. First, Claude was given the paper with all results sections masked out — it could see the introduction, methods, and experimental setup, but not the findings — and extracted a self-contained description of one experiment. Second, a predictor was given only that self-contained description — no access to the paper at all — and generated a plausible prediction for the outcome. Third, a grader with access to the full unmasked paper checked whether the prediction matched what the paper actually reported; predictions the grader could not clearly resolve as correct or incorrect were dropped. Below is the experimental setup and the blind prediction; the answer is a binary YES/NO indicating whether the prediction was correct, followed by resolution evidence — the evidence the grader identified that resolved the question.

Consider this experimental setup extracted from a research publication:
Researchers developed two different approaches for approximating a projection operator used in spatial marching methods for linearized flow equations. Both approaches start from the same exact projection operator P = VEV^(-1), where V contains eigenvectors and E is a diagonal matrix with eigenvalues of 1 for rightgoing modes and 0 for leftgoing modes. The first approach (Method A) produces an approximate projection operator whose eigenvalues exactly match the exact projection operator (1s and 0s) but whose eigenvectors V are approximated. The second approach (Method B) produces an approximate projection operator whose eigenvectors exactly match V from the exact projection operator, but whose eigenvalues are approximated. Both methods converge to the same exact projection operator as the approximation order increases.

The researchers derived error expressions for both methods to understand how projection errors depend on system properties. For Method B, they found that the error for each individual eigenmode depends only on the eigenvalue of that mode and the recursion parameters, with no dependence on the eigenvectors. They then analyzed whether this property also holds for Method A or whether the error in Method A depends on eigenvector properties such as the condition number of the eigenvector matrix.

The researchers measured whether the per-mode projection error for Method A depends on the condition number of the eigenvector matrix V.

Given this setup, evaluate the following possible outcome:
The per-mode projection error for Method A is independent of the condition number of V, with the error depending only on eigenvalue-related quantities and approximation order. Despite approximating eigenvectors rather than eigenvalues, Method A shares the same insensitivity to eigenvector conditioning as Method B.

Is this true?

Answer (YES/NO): NO